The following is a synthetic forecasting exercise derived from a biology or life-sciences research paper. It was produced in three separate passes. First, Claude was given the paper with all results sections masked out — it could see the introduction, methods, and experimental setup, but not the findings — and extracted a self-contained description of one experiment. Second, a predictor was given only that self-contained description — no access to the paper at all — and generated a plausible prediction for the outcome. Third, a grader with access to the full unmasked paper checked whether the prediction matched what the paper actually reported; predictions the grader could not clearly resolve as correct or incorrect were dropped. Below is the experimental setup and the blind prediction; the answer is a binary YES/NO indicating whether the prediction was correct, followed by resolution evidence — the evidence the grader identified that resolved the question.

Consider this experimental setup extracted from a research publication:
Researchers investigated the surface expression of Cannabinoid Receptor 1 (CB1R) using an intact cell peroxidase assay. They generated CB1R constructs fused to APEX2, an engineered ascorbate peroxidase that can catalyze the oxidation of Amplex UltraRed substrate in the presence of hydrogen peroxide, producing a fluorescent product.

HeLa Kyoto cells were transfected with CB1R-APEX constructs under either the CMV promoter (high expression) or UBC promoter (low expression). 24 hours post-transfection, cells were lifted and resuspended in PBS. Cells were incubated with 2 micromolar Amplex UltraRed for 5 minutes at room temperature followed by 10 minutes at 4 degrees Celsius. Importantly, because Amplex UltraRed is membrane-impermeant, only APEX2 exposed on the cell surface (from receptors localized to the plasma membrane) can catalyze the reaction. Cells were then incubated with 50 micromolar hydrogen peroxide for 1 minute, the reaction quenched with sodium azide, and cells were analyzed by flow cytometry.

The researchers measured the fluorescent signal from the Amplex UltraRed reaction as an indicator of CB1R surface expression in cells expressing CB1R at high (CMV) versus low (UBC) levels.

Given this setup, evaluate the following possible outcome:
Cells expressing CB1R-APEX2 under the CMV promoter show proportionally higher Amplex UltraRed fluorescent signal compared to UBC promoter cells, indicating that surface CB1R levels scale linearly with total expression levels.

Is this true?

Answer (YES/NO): NO